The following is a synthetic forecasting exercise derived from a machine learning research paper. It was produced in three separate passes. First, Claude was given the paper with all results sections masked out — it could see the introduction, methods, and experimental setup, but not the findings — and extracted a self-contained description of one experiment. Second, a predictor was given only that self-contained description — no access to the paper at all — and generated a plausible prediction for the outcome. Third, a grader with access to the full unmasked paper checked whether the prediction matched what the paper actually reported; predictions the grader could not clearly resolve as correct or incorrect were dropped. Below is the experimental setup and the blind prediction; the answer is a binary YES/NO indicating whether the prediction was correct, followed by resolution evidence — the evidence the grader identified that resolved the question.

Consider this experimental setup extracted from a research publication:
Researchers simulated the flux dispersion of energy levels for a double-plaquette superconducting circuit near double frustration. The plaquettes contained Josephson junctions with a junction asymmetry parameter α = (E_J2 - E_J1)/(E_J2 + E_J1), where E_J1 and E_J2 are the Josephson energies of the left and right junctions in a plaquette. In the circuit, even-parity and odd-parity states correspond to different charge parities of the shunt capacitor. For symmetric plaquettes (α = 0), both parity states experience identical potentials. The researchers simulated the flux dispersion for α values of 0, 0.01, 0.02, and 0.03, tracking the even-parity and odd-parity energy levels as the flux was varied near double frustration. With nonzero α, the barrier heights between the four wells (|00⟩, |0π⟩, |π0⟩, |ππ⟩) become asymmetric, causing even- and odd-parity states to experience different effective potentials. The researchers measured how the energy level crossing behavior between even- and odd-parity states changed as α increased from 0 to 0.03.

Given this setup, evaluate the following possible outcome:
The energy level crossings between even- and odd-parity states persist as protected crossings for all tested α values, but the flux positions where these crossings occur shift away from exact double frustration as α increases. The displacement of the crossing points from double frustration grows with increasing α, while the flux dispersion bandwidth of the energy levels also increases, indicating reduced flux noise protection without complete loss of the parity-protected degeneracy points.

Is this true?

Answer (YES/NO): NO